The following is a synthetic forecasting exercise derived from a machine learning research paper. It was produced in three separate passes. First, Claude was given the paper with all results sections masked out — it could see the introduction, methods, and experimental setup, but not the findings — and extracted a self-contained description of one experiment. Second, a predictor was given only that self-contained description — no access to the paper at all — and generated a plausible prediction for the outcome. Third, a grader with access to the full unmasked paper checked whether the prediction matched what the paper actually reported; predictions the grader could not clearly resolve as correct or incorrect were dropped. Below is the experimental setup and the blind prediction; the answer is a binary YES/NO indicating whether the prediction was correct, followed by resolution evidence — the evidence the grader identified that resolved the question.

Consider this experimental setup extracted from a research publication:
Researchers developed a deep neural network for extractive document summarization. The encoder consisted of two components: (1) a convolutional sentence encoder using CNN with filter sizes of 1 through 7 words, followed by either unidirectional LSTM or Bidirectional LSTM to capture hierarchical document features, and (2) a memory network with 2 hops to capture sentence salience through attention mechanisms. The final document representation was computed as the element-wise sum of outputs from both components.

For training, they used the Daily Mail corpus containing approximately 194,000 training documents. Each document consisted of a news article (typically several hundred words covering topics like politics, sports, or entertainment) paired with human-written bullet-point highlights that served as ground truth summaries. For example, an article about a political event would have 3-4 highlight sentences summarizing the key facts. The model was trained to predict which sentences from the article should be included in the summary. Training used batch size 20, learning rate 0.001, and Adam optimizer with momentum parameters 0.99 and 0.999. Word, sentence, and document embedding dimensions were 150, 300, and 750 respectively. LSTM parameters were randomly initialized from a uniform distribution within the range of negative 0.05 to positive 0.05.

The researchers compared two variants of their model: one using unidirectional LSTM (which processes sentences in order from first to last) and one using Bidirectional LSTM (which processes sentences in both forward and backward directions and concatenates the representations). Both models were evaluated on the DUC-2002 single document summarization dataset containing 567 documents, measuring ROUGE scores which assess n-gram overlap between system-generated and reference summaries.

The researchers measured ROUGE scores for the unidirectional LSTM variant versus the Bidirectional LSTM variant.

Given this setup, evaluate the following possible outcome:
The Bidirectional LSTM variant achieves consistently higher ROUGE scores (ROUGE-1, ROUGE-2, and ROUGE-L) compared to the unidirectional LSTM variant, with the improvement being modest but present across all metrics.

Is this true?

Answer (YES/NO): YES